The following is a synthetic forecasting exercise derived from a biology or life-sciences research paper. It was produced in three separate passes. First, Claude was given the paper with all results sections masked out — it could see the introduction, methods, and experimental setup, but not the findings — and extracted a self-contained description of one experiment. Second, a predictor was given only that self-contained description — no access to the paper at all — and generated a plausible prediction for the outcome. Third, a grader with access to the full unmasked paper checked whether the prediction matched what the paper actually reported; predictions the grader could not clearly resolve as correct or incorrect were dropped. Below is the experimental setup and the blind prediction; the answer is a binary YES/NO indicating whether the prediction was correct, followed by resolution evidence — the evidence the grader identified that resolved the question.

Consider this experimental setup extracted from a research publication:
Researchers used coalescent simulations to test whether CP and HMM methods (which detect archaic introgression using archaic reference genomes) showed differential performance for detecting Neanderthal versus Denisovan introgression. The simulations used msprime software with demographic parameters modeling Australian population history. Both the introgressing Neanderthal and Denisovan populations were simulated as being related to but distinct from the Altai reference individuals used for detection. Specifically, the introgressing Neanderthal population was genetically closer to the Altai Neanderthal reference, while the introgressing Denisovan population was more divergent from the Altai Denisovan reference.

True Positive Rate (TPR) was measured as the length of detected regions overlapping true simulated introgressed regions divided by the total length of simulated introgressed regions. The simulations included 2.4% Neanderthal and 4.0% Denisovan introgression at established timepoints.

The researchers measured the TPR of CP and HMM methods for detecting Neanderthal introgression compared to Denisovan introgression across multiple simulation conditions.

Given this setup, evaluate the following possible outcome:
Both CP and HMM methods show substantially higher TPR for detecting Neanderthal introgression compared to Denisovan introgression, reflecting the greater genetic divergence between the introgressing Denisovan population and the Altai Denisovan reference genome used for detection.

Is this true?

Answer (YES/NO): YES